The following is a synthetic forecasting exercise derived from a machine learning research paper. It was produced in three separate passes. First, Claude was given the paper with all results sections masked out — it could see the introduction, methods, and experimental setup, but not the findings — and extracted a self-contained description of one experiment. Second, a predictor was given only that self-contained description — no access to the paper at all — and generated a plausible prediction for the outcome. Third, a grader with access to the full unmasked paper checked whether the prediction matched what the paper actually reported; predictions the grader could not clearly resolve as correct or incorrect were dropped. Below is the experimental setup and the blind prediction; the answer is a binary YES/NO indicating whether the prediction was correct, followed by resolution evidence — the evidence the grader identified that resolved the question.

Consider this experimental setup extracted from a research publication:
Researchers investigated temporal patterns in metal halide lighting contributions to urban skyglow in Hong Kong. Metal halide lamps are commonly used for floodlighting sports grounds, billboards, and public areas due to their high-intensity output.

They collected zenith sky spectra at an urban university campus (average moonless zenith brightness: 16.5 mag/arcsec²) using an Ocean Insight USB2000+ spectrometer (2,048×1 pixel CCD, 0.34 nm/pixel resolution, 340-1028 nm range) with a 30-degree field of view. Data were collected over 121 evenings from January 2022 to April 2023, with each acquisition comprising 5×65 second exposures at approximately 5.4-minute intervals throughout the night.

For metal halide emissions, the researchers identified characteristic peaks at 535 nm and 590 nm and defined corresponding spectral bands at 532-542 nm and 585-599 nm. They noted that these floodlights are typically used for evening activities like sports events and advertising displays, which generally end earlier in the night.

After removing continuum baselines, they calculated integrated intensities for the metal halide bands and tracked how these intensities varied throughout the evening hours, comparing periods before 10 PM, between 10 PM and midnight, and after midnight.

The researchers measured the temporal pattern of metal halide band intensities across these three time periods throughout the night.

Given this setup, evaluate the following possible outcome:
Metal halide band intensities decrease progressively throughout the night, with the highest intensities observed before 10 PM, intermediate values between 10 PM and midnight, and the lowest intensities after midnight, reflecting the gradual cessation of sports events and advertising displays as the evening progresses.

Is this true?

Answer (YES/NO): NO